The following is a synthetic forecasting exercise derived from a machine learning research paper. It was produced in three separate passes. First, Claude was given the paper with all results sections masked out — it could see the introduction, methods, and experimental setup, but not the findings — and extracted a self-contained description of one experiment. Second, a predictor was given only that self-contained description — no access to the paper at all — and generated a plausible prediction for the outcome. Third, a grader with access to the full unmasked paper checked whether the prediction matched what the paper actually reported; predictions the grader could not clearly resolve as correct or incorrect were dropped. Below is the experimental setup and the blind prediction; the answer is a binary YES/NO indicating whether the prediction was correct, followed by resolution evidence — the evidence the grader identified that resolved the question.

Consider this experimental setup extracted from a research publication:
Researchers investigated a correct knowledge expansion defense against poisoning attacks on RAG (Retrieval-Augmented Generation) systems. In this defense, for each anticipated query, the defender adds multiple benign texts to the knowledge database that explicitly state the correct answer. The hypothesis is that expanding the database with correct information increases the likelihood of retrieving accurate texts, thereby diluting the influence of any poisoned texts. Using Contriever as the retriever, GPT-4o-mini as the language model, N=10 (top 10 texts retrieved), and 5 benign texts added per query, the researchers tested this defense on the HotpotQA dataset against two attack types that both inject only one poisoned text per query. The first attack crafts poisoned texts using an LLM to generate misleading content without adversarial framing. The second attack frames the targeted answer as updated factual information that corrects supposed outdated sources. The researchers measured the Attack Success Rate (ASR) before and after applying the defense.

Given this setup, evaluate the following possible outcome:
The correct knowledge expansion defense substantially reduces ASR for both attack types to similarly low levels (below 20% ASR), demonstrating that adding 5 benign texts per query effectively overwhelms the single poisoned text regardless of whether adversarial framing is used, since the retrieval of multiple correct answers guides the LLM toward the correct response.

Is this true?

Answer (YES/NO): NO